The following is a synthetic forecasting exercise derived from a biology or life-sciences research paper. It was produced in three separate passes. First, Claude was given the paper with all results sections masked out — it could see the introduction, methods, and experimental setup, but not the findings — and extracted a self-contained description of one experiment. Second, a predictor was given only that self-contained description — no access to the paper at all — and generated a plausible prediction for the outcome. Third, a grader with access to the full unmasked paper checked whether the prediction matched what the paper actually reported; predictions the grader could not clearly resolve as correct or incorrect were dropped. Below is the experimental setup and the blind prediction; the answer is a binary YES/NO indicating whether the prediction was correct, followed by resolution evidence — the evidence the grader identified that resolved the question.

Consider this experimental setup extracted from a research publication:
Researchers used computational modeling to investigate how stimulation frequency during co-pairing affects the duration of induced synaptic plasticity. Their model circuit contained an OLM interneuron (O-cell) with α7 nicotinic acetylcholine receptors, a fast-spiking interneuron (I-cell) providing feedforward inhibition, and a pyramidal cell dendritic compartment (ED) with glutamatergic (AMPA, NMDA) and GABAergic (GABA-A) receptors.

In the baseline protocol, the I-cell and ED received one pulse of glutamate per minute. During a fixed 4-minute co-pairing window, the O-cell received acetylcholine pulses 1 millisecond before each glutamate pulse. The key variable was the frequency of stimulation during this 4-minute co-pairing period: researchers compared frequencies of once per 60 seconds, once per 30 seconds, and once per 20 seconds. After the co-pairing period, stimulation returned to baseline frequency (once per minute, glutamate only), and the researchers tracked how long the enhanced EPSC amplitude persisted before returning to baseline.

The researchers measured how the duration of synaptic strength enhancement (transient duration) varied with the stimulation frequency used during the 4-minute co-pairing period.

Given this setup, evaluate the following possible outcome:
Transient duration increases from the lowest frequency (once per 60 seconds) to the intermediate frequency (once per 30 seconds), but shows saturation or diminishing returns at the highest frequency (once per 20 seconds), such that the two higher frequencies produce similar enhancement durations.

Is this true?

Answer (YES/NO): NO